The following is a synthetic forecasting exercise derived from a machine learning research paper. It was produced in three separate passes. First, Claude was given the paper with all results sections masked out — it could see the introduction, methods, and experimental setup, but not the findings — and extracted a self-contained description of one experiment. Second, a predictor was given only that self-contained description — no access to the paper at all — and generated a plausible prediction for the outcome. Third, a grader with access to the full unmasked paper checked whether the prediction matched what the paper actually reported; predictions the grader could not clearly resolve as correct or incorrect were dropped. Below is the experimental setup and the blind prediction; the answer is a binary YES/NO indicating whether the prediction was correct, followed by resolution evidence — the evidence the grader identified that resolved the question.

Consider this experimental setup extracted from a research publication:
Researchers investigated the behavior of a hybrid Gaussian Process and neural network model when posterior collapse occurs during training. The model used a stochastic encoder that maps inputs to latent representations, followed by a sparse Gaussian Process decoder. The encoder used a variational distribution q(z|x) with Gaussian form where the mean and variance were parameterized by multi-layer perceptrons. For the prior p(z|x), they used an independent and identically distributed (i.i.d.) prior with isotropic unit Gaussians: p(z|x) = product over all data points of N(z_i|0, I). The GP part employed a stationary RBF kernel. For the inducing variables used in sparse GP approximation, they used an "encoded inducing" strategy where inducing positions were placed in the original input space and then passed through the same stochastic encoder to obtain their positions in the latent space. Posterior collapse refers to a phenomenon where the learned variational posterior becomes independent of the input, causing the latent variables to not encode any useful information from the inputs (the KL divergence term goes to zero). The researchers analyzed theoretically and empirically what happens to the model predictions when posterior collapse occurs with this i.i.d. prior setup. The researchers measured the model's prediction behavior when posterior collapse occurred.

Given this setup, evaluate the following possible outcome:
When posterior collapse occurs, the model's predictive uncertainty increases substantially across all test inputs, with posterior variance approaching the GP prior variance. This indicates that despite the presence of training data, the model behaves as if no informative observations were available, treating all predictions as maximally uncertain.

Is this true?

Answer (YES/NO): NO